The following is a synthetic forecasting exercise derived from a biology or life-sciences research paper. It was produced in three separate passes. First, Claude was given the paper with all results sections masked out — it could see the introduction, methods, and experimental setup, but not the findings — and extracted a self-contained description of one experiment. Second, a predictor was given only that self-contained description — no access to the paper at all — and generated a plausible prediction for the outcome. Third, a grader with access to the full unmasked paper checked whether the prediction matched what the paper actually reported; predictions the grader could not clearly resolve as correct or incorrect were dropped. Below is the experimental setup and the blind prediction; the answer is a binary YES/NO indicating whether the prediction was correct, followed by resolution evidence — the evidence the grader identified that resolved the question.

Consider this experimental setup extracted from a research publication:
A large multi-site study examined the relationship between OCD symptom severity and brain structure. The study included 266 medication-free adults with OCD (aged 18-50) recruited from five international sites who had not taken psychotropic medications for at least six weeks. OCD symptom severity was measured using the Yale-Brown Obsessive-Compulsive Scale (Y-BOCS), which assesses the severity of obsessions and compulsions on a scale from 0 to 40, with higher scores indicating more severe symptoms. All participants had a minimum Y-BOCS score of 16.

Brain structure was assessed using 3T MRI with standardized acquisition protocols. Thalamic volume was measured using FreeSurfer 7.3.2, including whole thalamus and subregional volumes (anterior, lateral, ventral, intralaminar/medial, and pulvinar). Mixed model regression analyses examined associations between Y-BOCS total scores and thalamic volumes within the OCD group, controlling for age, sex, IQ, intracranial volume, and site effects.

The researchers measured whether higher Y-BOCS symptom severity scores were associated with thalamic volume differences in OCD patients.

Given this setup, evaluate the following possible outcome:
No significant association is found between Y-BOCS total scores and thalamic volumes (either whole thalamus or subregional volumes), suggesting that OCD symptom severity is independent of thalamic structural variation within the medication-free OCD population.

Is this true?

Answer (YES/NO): YES